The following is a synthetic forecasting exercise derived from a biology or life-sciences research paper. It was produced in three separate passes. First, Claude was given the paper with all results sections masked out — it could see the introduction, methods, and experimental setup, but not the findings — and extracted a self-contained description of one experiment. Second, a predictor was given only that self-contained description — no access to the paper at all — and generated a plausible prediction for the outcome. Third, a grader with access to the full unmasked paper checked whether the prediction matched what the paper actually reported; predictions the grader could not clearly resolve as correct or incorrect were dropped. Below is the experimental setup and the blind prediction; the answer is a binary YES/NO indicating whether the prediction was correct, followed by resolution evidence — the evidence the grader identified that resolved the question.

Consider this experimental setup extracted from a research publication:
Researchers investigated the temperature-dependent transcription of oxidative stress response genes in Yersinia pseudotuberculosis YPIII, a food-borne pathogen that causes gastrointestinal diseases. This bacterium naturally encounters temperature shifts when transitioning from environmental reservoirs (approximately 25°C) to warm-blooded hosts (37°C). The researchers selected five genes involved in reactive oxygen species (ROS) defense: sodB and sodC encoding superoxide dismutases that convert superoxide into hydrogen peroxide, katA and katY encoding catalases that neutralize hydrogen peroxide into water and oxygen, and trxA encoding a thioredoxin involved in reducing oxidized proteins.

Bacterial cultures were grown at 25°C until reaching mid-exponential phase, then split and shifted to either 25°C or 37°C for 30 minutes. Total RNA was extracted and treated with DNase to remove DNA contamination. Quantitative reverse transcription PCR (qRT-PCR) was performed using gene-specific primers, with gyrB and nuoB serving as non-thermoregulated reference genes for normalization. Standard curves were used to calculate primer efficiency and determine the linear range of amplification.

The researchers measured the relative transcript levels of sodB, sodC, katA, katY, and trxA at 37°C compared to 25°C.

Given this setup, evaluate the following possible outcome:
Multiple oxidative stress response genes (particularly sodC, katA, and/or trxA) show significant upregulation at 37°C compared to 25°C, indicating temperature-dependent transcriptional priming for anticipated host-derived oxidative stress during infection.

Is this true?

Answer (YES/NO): YES